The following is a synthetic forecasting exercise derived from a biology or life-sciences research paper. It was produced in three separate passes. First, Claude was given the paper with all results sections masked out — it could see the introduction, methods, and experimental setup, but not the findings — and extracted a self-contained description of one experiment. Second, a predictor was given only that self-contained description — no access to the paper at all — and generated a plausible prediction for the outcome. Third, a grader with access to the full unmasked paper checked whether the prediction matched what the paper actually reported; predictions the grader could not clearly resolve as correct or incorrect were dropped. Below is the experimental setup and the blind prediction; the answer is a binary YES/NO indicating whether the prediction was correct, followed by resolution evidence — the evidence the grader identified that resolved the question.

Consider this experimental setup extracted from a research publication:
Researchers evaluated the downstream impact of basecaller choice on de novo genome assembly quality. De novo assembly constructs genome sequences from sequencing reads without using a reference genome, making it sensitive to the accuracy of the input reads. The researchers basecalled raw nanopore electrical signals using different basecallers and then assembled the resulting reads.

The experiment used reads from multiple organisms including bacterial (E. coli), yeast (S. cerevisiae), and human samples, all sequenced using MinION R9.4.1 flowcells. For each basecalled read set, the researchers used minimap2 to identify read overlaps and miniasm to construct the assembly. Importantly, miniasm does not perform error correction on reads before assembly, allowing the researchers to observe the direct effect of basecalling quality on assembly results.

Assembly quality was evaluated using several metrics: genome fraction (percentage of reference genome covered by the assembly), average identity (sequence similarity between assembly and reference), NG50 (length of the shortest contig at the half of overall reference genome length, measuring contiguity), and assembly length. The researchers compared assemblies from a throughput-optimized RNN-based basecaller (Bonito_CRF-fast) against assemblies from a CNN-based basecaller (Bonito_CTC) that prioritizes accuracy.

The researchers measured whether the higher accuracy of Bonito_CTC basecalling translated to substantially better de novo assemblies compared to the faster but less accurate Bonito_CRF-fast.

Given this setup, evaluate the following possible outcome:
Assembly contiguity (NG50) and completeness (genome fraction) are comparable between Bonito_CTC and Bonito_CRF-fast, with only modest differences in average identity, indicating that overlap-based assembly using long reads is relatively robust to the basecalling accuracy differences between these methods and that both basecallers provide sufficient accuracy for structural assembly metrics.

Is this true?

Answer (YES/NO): YES